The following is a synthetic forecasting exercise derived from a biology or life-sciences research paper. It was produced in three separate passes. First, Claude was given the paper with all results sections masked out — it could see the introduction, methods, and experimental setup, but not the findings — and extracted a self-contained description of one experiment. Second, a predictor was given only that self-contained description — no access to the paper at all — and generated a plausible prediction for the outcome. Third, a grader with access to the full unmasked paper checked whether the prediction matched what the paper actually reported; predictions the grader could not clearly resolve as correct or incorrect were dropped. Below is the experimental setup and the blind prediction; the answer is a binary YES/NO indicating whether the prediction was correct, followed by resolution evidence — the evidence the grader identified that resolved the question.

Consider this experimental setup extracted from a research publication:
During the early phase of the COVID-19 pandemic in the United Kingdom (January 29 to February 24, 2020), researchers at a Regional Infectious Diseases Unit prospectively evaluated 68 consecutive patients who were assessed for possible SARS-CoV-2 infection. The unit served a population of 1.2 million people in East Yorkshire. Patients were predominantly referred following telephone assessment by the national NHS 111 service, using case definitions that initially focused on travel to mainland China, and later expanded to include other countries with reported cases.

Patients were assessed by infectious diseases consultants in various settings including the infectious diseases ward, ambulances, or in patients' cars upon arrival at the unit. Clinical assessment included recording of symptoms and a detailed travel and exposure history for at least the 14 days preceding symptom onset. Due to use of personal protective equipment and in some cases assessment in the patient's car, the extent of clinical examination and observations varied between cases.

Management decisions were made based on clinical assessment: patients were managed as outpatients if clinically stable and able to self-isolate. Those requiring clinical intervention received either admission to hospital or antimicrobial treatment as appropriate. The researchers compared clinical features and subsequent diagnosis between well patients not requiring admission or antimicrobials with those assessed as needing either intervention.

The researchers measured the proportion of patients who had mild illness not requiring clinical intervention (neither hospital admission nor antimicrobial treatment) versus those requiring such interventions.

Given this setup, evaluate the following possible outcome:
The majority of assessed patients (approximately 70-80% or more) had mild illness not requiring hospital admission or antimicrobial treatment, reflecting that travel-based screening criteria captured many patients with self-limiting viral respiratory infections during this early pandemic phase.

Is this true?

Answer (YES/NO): YES